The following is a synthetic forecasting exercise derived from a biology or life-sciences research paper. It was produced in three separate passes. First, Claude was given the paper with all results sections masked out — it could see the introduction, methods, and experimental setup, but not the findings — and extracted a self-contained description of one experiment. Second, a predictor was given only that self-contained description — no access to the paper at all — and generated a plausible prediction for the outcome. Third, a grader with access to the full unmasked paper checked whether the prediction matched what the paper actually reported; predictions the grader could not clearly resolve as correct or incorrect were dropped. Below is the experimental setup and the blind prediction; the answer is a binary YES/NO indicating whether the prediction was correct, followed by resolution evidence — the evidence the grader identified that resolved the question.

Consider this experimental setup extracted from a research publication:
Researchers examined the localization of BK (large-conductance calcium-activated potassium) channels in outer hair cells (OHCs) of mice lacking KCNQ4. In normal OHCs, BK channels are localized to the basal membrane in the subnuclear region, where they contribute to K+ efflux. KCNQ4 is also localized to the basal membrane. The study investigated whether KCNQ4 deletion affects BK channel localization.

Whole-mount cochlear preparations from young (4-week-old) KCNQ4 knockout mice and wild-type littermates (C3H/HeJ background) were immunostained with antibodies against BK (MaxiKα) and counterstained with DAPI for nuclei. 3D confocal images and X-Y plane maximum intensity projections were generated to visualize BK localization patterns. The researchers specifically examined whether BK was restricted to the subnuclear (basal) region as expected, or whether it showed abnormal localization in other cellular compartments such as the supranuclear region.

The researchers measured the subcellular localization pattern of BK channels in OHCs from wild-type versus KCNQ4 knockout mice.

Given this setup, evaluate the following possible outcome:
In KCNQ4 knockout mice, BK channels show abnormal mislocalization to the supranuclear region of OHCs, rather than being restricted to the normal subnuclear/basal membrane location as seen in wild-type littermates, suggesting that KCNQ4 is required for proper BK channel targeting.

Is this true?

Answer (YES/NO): YES